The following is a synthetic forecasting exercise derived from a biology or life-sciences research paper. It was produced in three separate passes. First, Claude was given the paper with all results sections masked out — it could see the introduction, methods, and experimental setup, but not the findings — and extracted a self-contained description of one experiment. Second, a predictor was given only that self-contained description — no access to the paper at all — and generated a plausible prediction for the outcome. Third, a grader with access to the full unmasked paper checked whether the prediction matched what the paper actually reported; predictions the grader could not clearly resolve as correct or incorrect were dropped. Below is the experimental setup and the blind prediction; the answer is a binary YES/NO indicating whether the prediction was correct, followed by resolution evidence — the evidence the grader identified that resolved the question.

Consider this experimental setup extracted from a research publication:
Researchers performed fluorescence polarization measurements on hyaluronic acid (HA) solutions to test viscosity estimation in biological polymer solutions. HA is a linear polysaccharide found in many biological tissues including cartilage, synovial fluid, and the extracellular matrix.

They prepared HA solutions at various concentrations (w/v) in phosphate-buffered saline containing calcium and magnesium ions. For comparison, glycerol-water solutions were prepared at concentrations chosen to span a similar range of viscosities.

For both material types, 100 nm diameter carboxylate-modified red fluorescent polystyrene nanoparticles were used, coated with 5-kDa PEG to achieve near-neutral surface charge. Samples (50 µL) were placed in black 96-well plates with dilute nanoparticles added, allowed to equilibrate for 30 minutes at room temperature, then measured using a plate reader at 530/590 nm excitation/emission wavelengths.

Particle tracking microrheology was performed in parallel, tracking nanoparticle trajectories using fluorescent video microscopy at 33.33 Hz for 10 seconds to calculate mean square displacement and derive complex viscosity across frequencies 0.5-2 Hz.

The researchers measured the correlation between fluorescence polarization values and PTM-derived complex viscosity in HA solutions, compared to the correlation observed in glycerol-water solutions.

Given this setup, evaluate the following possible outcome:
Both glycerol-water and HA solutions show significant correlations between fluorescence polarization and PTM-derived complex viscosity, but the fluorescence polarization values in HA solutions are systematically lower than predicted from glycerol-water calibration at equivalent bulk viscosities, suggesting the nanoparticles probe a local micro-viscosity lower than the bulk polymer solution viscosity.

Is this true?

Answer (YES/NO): NO